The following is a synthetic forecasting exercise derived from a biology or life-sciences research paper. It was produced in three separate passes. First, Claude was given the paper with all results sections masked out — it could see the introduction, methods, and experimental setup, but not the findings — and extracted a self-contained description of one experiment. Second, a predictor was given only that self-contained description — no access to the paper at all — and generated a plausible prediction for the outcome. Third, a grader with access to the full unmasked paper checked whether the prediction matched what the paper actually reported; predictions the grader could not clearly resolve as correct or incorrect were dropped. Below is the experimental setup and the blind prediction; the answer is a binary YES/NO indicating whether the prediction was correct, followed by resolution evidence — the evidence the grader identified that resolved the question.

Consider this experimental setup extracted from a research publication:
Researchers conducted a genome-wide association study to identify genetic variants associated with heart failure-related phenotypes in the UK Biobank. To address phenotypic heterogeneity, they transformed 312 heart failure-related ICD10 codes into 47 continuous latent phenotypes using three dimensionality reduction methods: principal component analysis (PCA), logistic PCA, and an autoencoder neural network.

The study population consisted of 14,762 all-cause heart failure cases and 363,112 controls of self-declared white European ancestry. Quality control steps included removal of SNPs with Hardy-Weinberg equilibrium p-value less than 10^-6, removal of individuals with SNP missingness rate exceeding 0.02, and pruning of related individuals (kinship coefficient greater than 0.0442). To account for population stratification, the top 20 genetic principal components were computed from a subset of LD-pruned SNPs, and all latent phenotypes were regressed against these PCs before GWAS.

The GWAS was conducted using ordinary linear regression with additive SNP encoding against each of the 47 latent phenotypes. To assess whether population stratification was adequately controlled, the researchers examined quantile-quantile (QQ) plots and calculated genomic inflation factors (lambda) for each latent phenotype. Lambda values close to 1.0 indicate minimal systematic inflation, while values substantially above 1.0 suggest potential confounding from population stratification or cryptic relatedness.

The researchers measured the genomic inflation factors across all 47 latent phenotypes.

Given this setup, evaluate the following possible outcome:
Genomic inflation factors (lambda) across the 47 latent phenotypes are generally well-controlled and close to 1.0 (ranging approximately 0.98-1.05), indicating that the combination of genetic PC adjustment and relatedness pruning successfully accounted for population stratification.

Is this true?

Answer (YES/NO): NO